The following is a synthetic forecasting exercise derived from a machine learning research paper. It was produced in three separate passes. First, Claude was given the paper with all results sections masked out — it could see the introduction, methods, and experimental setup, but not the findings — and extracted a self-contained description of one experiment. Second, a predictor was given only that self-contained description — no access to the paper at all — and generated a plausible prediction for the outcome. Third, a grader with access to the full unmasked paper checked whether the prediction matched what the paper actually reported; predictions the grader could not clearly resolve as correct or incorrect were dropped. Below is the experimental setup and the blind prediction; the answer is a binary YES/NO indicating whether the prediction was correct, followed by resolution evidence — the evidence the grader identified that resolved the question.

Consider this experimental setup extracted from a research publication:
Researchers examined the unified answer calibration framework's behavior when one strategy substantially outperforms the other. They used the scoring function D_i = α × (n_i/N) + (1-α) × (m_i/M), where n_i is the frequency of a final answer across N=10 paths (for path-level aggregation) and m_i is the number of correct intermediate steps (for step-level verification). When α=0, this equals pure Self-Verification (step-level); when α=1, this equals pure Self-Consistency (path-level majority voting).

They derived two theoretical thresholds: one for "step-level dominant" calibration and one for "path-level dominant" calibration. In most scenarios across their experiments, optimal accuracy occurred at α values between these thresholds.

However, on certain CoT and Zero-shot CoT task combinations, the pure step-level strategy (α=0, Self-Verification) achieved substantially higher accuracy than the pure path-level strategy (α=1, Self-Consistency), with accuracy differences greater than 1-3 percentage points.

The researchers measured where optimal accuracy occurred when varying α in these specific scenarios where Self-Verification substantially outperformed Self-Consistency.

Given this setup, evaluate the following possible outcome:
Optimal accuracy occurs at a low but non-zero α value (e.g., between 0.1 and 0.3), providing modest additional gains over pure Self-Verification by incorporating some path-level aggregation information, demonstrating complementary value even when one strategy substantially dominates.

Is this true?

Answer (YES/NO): NO